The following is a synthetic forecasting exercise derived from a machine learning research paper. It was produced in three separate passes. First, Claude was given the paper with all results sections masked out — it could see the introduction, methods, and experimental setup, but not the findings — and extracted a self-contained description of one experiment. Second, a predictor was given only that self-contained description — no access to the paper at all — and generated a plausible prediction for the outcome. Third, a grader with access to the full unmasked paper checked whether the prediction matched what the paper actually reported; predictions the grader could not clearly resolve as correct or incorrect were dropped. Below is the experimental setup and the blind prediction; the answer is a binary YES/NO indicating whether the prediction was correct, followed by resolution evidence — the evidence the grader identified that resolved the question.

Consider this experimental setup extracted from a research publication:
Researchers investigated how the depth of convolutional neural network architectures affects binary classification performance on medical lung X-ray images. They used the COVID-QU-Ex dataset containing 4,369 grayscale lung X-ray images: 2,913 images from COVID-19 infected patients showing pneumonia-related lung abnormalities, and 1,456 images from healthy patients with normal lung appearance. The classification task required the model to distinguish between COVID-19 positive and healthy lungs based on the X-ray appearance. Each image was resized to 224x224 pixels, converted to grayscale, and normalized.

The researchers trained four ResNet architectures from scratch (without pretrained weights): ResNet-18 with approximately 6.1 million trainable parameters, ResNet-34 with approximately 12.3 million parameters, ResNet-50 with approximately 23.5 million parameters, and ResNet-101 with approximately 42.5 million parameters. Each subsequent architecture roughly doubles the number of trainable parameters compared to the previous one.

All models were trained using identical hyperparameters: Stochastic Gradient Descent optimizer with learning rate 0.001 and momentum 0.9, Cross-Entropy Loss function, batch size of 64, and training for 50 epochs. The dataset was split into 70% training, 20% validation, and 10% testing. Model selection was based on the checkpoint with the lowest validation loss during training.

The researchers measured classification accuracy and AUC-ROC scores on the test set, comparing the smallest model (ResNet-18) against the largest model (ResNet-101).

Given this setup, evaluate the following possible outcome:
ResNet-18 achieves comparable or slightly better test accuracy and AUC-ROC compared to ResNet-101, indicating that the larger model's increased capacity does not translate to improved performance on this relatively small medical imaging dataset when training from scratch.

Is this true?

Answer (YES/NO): YES